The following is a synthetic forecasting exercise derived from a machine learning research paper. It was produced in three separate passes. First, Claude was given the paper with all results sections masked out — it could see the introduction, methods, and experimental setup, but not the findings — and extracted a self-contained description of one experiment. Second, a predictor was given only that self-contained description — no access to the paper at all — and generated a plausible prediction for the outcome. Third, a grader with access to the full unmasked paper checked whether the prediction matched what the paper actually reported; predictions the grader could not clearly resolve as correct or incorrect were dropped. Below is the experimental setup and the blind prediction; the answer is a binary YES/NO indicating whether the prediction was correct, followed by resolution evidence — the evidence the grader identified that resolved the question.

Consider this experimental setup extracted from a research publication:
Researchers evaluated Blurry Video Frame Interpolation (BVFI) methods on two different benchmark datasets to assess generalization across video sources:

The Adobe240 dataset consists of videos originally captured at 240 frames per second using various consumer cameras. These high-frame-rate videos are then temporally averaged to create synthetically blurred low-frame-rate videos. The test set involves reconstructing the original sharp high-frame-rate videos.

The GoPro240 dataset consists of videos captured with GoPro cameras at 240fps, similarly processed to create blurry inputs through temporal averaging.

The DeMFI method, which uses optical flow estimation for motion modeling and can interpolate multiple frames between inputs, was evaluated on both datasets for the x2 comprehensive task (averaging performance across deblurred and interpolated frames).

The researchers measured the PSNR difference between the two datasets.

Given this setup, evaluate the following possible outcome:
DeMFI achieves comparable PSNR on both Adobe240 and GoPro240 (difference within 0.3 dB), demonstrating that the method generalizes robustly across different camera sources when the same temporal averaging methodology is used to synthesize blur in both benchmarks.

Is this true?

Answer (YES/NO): NO